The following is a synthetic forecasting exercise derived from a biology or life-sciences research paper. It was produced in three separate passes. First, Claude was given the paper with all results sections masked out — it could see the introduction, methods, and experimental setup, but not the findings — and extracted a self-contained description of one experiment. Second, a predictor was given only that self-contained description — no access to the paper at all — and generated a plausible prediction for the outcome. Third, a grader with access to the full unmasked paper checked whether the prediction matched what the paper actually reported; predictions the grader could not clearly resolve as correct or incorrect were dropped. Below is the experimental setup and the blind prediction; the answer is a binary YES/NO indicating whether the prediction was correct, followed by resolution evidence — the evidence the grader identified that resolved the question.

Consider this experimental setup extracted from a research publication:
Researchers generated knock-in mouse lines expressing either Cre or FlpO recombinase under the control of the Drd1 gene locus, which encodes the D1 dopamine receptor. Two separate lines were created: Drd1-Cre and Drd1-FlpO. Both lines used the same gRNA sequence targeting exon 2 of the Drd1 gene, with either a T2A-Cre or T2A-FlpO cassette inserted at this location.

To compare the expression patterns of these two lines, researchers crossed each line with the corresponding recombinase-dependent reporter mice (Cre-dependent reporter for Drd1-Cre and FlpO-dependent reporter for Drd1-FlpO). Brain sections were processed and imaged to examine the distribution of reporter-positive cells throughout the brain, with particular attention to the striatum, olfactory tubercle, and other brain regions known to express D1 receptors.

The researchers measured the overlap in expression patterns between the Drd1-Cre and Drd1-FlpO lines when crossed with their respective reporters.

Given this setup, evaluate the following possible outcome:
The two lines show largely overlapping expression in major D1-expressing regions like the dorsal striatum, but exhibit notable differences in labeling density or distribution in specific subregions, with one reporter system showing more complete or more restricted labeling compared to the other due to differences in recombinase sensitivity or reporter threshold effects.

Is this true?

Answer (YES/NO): YES